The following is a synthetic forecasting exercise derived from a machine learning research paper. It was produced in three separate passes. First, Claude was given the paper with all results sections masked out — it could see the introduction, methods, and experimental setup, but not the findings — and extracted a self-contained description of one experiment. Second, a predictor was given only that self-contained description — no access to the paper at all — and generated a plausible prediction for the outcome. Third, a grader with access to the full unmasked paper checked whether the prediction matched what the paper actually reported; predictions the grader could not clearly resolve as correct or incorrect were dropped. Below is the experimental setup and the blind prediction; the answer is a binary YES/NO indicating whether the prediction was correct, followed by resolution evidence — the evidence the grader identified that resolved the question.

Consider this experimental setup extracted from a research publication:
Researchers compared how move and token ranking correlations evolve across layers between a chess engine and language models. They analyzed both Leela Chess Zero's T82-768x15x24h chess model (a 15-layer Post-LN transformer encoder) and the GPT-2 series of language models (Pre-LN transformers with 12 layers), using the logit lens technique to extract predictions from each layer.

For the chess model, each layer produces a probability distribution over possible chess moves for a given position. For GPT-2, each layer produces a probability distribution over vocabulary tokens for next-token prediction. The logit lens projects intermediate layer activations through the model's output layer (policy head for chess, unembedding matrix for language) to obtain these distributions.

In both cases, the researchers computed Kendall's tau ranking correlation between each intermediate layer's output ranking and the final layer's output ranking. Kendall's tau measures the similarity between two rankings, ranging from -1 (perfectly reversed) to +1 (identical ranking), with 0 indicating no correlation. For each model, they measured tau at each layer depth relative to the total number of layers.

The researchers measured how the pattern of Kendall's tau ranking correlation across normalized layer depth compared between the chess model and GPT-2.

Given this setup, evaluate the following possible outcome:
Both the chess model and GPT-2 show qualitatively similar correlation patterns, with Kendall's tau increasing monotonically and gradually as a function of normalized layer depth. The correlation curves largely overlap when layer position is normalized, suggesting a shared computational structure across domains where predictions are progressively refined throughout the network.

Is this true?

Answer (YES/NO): NO